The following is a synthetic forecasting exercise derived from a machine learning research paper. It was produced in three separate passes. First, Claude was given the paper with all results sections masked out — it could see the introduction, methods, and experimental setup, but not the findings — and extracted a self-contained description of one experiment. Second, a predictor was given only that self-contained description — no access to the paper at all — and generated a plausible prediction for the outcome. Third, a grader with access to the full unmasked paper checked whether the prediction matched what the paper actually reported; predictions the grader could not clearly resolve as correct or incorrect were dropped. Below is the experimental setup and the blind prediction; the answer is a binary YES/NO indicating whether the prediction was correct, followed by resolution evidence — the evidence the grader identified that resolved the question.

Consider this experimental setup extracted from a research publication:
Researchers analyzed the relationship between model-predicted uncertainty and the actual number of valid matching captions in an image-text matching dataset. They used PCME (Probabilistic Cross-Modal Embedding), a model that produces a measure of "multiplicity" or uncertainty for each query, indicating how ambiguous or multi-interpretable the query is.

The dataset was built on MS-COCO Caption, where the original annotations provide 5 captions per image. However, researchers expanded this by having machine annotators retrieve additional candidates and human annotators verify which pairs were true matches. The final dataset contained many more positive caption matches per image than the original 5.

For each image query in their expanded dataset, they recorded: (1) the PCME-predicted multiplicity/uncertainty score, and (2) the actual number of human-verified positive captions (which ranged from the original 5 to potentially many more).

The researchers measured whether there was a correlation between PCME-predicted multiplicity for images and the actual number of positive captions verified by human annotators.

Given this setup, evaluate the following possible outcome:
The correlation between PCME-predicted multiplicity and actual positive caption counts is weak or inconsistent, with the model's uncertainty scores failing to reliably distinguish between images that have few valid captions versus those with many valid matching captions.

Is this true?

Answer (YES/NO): NO